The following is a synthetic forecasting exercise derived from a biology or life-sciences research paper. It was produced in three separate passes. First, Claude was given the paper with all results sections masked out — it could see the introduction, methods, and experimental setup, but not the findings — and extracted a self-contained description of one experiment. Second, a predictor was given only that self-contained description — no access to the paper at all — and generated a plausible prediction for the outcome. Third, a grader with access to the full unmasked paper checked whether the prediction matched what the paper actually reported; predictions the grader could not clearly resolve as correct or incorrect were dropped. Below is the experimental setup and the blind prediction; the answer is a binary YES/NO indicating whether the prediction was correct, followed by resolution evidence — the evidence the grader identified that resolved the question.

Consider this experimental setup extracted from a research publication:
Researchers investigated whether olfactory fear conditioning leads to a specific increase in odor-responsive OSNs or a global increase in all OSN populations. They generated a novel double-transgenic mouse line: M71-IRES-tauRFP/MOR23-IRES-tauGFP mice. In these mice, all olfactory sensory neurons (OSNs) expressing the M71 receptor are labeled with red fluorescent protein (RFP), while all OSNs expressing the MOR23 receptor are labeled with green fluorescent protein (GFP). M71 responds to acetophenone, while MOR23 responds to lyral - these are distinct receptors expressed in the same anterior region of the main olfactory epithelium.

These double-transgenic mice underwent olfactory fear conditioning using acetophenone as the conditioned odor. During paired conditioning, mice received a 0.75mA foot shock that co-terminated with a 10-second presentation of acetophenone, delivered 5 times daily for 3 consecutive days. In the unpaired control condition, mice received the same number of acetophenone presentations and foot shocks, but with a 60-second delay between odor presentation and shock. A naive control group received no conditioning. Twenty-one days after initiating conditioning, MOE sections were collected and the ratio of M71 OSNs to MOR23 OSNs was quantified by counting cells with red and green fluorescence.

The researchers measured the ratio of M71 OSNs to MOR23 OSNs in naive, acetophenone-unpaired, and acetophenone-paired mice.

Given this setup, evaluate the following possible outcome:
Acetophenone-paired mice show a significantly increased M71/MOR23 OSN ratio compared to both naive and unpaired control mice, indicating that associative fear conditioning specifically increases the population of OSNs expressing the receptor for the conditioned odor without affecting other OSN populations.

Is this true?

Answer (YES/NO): YES